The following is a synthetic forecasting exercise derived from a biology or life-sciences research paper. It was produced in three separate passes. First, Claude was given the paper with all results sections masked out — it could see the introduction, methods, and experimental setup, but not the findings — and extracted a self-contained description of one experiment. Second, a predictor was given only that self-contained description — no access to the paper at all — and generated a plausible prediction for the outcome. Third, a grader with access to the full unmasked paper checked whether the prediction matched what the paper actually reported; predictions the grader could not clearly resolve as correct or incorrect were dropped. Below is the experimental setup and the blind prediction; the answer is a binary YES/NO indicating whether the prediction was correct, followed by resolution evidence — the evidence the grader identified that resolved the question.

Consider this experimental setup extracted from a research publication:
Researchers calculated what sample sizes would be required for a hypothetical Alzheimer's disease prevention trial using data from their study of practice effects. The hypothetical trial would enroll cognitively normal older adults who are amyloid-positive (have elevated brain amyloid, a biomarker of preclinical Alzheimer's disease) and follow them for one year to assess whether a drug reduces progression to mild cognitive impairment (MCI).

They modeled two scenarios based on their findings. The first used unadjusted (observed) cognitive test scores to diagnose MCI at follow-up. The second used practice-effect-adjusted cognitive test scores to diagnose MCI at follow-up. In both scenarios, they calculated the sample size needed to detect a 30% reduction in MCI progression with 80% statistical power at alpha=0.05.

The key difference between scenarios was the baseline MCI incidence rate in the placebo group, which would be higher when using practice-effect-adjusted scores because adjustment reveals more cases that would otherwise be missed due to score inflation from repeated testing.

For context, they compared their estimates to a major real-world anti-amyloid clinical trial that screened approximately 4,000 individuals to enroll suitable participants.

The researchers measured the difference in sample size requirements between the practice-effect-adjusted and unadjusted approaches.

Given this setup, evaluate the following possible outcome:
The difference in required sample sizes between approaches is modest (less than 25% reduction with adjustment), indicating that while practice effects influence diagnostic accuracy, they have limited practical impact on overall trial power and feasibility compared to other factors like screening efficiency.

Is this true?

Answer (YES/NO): NO